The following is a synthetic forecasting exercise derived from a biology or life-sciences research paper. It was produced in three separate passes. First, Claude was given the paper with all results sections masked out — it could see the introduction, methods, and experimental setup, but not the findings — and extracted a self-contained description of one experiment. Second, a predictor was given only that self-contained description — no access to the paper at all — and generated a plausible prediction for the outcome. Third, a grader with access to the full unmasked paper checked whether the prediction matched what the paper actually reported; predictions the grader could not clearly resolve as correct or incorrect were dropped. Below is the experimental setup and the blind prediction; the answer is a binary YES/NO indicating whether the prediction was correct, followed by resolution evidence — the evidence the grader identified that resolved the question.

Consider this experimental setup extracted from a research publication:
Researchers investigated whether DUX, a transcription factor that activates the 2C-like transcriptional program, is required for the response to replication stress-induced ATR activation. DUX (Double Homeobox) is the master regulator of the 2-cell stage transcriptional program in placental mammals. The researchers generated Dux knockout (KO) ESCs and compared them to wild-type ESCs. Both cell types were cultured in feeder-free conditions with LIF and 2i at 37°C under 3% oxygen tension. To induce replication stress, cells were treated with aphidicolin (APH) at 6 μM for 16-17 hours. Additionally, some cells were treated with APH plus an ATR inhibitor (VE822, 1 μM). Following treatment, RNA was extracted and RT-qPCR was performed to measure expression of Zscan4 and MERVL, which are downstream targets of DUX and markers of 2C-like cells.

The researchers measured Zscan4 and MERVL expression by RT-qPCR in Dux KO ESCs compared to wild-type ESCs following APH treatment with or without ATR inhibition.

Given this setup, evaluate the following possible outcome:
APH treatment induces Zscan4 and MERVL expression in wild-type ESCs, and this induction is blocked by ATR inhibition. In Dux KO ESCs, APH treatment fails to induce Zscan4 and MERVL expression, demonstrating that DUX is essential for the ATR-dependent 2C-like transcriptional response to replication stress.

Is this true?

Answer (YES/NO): YES